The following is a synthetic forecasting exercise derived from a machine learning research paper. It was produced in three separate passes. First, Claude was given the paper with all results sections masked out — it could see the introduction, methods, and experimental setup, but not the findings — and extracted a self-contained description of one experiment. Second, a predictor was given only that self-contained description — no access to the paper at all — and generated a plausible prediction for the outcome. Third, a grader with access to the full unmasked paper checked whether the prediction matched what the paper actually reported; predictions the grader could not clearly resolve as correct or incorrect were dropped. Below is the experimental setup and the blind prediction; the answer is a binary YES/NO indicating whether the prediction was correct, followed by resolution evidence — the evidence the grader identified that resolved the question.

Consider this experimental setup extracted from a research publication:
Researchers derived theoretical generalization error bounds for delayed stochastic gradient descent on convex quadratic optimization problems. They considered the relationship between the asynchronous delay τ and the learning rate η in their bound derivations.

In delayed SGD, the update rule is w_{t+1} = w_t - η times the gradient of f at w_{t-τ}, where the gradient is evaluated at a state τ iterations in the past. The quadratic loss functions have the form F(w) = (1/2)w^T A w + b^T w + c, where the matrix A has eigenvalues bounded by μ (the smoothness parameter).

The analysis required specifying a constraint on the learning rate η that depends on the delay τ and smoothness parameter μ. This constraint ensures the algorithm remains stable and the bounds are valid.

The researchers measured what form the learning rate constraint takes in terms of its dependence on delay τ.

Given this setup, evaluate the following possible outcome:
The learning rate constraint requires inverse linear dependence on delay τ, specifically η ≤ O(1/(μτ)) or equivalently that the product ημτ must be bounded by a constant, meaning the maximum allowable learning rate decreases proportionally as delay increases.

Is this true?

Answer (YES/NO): YES